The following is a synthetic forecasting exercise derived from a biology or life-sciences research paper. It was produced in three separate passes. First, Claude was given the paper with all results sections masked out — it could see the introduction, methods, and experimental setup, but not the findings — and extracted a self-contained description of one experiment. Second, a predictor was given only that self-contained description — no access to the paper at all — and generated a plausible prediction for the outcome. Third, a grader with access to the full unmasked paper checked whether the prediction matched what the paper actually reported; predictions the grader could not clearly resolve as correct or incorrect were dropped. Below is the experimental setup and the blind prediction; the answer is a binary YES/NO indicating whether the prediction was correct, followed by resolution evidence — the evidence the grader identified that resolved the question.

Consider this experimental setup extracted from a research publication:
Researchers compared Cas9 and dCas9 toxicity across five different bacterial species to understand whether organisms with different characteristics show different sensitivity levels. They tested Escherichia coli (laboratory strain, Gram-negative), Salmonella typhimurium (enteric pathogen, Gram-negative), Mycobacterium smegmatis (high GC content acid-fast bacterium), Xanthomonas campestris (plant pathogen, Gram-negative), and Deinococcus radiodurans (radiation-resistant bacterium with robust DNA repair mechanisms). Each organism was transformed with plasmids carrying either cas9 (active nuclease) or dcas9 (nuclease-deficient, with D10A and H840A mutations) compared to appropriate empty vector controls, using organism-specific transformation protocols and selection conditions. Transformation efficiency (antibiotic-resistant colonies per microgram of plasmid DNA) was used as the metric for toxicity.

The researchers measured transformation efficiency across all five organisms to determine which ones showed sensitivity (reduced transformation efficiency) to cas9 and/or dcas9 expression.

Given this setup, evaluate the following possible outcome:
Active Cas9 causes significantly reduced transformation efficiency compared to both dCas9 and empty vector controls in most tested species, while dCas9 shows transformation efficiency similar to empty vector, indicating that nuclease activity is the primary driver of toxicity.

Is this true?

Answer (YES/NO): NO